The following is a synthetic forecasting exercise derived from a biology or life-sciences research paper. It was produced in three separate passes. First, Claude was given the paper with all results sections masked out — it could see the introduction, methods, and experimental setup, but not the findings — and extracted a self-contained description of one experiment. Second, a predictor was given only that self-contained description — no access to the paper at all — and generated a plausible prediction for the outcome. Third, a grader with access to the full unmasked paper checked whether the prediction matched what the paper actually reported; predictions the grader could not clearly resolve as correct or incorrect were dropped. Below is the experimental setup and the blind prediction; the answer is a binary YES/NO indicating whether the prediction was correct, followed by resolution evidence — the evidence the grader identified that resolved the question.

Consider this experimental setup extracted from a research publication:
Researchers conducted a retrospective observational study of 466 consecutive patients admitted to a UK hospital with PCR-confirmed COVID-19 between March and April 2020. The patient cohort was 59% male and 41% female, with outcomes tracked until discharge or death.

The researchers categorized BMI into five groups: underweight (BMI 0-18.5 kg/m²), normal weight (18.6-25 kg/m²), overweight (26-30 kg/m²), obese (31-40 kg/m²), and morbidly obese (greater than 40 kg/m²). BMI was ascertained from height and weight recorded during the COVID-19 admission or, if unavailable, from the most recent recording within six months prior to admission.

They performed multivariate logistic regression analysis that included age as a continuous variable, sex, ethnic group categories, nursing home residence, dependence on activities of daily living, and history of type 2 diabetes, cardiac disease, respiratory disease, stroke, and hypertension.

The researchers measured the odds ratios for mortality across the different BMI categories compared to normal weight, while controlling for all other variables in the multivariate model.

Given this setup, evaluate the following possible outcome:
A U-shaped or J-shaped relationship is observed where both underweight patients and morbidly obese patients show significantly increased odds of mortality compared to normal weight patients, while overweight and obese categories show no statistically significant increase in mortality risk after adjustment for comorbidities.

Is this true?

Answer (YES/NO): NO